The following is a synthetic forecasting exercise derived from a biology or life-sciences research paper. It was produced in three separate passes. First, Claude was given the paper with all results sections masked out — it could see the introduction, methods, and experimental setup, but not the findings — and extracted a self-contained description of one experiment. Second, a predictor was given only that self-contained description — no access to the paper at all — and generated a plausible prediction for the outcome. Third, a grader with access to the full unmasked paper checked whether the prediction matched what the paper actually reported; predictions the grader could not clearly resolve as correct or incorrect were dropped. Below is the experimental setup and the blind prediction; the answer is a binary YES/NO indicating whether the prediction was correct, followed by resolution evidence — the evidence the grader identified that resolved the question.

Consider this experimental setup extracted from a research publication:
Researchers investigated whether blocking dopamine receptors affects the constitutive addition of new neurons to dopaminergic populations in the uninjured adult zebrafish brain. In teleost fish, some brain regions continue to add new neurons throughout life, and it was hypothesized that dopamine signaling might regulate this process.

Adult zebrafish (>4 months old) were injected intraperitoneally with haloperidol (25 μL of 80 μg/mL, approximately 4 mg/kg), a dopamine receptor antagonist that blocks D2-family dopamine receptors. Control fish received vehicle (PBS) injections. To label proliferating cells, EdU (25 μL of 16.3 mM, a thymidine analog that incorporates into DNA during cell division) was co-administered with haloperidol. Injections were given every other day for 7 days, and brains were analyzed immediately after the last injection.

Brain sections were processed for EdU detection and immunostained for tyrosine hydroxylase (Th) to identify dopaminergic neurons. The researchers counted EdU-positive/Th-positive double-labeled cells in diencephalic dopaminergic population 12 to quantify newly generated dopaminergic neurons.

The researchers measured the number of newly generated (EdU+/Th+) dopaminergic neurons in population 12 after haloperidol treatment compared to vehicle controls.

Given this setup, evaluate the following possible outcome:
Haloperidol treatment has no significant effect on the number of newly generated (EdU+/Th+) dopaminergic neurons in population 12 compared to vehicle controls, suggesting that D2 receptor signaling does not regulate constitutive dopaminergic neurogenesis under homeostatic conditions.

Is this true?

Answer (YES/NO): YES